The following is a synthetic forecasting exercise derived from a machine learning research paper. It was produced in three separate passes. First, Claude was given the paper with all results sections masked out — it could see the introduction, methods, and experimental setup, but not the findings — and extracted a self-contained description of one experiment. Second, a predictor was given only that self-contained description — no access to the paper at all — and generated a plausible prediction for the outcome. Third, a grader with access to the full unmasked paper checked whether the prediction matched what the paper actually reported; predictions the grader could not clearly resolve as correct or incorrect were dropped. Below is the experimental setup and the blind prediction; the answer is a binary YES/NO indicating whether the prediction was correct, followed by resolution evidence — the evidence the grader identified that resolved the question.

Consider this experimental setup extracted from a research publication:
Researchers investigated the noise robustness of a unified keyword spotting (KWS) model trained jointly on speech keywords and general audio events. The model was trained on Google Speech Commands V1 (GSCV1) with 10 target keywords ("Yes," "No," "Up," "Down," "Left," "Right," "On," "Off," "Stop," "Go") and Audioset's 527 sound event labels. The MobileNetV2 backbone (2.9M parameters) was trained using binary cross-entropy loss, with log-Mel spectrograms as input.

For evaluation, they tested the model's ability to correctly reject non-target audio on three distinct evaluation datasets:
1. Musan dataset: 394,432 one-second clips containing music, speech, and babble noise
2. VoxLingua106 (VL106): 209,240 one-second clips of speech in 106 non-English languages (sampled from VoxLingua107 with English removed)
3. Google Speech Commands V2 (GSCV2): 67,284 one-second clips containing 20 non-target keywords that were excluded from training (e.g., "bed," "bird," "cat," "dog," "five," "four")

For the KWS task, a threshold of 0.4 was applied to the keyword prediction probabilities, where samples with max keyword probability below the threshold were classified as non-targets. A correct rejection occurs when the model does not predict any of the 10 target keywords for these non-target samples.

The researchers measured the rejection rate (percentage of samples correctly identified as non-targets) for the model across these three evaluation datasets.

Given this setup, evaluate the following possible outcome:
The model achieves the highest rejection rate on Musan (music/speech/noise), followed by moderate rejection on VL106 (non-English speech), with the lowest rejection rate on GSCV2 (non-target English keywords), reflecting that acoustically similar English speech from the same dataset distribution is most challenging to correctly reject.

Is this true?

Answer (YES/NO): NO